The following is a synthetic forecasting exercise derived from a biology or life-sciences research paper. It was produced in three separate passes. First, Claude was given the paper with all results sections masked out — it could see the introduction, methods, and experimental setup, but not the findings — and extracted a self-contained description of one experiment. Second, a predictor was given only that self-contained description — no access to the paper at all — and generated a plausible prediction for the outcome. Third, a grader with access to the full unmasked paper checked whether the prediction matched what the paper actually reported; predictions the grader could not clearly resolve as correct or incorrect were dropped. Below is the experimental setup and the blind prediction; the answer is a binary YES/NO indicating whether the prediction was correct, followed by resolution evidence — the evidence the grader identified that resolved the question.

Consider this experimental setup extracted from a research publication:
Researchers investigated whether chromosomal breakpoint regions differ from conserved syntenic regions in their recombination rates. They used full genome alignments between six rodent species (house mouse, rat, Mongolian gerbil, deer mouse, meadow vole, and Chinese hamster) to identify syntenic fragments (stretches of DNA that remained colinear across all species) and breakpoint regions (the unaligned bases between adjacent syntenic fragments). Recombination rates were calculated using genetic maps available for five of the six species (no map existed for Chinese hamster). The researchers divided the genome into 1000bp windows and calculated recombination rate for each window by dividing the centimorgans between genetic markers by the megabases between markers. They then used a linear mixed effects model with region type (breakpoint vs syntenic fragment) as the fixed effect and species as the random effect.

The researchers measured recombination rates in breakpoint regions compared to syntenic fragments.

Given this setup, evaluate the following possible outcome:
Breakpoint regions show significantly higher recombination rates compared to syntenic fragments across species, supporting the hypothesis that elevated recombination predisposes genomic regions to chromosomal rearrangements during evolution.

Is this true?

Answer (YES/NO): NO